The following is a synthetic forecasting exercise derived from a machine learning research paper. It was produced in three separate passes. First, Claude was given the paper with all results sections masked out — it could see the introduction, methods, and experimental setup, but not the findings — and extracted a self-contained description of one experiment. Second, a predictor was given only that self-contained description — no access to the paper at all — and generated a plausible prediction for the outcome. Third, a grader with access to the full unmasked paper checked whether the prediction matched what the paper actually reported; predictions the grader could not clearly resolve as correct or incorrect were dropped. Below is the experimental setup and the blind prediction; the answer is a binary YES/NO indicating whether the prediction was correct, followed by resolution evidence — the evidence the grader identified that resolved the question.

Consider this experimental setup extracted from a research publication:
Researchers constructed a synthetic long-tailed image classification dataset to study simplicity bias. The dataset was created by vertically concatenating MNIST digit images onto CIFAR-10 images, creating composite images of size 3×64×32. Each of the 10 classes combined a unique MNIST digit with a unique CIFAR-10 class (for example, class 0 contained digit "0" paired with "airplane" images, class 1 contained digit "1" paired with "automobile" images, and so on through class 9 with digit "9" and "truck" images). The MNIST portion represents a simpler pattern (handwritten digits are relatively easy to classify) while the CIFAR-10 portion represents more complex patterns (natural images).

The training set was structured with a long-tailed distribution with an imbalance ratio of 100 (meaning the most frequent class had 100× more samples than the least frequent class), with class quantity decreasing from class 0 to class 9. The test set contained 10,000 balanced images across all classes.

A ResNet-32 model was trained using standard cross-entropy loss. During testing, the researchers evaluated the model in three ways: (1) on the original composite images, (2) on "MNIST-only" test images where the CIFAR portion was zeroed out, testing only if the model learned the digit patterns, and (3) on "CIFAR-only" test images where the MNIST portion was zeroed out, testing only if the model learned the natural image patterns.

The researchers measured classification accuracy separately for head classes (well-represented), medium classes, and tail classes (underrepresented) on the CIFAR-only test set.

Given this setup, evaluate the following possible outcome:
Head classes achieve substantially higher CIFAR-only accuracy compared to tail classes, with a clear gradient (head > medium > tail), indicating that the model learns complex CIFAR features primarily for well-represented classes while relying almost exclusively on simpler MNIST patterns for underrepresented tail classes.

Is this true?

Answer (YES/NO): YES